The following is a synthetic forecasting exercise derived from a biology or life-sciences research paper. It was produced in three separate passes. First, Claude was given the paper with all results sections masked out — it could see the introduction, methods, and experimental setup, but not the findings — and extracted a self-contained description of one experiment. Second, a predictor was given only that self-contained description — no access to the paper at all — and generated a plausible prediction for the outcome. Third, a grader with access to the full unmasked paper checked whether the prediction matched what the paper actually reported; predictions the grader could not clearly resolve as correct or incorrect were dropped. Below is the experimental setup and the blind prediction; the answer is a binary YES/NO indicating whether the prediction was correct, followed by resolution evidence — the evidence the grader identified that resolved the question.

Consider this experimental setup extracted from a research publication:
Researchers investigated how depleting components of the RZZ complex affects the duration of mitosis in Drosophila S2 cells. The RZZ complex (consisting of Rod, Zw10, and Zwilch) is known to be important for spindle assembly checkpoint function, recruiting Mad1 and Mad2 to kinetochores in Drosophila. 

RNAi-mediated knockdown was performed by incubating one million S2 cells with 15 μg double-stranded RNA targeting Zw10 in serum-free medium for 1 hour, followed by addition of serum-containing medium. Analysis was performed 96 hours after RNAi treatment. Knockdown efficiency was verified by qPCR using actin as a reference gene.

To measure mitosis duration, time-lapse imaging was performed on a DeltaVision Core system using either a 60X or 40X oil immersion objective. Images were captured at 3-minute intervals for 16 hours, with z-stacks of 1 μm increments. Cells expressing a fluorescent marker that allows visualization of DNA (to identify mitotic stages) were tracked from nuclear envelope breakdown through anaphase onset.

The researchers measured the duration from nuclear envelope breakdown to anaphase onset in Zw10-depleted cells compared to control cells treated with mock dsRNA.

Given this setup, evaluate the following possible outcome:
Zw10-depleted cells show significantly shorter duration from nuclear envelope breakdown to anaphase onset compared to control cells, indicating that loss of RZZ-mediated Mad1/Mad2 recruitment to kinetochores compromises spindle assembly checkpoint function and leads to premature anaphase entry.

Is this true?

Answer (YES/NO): YES